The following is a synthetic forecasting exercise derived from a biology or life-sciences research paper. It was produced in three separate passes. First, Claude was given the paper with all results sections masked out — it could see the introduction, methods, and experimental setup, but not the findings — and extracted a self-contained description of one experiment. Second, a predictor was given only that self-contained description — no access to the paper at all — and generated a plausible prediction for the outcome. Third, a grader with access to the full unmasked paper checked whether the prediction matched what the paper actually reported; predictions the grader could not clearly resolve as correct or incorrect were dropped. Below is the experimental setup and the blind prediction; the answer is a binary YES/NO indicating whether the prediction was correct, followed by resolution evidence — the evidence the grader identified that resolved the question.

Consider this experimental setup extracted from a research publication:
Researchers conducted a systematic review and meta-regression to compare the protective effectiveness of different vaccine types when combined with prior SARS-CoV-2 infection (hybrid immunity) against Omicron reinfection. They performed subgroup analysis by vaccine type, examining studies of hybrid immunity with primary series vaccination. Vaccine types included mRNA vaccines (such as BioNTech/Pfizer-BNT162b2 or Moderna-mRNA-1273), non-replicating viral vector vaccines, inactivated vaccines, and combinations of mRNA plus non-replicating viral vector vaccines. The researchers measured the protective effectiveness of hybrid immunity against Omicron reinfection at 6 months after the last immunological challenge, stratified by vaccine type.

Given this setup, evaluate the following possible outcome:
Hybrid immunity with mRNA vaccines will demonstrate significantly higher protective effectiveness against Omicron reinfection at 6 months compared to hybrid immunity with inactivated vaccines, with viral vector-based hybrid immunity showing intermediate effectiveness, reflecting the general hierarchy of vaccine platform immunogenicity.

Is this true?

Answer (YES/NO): YES